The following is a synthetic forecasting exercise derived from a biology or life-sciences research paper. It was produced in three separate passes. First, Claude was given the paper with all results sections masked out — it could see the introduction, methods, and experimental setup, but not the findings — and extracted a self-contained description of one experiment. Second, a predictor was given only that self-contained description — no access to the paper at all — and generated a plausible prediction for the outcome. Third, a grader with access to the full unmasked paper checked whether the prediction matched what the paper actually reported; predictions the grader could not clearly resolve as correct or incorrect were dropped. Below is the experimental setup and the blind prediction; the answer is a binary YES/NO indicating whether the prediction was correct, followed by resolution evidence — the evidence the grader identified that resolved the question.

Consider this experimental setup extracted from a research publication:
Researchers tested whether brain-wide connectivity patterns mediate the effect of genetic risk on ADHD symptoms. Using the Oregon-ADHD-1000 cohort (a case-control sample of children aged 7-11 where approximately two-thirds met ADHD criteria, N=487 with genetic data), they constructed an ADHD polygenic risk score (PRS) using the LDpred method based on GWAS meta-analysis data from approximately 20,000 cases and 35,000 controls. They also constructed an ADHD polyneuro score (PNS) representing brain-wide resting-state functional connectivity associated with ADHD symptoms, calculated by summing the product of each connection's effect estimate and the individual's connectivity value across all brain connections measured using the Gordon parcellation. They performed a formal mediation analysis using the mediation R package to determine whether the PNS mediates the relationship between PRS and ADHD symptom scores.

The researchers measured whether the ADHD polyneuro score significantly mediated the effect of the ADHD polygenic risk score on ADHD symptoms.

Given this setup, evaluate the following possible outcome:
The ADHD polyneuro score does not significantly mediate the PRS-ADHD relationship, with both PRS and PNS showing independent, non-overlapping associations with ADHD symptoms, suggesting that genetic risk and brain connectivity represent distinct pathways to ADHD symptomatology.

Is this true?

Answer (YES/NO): YES